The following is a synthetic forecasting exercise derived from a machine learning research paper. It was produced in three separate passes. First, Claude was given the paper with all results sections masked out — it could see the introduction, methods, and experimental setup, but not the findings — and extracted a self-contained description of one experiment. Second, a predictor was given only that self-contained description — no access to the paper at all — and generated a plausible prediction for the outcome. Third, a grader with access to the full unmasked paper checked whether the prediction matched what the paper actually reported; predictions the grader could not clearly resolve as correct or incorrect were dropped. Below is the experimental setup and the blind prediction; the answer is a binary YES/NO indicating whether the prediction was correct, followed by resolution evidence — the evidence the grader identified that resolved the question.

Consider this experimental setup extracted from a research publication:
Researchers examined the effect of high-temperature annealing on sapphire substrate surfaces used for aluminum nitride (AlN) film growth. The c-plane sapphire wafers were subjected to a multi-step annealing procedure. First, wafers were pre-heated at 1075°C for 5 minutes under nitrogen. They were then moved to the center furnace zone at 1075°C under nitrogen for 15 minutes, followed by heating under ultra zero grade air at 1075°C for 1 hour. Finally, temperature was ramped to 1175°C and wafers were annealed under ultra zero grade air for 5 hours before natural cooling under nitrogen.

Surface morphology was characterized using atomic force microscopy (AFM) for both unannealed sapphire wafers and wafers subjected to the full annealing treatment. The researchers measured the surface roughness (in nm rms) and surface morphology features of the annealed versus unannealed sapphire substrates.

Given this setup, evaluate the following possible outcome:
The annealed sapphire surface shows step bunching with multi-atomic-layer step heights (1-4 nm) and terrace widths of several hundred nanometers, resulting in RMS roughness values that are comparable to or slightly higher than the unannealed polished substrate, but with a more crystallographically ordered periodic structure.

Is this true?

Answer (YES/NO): NO